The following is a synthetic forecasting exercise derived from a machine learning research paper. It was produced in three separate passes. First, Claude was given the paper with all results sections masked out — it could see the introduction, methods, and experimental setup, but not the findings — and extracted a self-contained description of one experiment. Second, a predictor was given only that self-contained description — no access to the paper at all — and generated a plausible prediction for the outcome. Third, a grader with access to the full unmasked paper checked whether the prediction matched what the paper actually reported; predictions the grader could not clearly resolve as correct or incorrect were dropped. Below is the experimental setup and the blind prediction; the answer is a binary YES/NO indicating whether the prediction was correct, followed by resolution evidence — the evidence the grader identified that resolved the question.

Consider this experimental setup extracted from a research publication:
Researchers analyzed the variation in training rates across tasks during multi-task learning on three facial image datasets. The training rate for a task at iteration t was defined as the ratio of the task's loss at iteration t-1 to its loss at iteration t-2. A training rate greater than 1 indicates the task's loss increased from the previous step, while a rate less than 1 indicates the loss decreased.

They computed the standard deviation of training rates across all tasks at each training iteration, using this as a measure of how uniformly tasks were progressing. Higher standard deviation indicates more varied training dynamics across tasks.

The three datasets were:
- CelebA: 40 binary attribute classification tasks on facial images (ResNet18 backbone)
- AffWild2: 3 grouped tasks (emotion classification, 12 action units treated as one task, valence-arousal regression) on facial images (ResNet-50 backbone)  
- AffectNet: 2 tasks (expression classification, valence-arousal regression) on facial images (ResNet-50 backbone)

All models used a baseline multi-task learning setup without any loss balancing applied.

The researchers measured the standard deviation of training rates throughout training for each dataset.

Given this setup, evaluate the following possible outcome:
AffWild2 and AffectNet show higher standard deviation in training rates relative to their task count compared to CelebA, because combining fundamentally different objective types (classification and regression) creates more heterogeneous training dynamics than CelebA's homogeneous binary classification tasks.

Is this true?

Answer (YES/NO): NO